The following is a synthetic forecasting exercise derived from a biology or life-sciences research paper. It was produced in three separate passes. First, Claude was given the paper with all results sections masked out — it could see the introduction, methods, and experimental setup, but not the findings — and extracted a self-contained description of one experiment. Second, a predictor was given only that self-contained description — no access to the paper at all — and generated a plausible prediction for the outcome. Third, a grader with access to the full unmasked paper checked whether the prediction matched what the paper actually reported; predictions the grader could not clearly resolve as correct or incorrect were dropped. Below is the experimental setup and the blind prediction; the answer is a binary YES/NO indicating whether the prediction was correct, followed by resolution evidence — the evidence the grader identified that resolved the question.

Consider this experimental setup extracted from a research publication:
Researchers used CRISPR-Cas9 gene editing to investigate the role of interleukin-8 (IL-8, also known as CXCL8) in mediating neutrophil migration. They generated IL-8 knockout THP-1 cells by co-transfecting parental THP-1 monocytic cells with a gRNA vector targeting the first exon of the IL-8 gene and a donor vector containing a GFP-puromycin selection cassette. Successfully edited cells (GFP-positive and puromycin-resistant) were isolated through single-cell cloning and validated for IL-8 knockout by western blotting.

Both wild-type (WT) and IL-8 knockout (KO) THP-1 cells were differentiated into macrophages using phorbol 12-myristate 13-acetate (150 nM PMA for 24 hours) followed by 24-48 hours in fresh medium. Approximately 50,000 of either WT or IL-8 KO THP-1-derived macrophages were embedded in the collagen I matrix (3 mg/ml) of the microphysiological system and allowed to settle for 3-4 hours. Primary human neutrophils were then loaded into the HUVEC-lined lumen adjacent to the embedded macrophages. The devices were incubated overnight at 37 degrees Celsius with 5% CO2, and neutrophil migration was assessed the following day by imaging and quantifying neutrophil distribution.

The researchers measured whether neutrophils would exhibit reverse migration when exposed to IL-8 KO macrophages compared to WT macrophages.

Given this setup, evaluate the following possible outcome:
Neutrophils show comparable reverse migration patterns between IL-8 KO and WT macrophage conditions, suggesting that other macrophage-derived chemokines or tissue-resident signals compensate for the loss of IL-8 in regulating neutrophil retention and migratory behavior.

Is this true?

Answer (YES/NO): NO